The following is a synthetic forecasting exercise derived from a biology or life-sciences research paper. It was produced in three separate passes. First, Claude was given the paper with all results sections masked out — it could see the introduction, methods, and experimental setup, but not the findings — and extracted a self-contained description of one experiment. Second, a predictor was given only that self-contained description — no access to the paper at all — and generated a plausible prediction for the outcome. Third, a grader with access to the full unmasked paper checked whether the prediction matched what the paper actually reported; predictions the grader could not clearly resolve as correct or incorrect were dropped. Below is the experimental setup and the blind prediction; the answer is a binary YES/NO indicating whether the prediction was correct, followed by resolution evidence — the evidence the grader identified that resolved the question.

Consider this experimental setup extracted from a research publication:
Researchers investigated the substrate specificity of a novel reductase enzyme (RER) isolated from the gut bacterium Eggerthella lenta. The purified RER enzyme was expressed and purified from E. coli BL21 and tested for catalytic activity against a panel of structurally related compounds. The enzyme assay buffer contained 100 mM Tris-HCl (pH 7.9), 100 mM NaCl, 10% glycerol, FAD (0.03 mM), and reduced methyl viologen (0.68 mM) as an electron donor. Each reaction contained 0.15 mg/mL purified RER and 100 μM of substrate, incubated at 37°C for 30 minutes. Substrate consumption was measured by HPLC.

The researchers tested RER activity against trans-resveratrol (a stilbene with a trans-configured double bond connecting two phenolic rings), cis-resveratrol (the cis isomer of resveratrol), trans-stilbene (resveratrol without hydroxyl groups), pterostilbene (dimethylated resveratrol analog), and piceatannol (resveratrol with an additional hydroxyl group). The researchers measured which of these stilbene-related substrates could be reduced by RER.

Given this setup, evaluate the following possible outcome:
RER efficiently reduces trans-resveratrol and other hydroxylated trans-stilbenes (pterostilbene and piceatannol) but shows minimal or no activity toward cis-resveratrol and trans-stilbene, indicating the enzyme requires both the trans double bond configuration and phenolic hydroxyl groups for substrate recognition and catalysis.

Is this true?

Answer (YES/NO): NO